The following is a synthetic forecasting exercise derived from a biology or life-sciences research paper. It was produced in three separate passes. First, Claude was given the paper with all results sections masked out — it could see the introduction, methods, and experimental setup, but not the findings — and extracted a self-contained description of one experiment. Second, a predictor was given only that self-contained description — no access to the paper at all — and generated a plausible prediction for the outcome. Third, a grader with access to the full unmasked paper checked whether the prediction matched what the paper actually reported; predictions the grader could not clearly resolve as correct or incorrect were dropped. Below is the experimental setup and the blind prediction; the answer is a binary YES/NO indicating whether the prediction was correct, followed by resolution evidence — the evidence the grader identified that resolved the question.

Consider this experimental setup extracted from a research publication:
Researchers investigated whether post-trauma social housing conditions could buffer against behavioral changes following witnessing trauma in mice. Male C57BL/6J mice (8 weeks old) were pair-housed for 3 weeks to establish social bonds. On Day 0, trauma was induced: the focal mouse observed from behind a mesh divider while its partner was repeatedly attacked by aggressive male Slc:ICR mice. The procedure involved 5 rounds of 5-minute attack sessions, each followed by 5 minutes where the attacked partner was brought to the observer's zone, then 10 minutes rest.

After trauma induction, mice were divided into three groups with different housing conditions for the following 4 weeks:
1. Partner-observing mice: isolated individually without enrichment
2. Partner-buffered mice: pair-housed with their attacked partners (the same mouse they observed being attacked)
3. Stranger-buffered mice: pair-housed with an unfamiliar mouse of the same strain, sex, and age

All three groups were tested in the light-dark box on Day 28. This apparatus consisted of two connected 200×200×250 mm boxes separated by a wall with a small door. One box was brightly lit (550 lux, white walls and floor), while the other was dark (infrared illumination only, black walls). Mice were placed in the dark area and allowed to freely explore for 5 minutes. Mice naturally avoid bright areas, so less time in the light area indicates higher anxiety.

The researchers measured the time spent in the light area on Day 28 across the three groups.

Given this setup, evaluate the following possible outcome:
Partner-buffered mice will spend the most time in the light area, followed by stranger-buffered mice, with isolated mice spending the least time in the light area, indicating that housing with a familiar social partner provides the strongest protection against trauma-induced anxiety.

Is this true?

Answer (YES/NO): NO